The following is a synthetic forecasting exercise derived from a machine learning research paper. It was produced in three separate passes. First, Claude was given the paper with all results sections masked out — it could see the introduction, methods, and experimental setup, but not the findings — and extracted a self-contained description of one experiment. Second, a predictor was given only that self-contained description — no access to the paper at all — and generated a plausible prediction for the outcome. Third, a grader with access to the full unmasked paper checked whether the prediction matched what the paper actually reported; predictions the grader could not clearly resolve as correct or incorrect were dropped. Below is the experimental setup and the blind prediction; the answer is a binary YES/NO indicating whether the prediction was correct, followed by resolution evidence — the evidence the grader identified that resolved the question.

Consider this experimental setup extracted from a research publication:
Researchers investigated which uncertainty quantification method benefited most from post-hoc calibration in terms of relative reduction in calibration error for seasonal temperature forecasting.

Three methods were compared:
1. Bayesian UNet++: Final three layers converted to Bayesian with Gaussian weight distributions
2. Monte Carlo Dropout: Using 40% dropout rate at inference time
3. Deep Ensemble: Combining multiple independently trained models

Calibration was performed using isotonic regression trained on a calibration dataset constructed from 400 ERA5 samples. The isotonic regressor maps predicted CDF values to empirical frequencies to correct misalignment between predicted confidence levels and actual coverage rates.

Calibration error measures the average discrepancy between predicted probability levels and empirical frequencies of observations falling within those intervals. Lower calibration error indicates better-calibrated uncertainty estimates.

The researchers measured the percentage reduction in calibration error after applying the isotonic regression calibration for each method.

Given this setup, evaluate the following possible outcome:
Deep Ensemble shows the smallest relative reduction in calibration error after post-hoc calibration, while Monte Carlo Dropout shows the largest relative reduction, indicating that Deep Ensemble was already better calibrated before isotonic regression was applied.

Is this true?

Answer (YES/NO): NO